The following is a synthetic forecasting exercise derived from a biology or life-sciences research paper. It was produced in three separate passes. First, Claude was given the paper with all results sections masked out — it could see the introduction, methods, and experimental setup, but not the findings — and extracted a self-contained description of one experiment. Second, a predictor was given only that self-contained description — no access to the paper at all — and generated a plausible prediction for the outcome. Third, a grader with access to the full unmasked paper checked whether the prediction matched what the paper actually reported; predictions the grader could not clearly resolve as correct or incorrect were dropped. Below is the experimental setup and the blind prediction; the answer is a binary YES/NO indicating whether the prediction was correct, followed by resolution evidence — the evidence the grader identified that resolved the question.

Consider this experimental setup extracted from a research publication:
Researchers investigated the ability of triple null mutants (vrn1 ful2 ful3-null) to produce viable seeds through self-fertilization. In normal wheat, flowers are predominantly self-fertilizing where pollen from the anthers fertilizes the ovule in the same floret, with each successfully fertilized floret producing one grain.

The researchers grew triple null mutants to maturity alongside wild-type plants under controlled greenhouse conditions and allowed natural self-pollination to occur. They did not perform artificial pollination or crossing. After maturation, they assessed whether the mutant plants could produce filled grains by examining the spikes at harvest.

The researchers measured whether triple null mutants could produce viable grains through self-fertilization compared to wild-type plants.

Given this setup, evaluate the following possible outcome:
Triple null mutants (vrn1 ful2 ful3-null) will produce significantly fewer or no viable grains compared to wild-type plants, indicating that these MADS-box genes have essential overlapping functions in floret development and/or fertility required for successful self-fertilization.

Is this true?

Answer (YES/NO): YES